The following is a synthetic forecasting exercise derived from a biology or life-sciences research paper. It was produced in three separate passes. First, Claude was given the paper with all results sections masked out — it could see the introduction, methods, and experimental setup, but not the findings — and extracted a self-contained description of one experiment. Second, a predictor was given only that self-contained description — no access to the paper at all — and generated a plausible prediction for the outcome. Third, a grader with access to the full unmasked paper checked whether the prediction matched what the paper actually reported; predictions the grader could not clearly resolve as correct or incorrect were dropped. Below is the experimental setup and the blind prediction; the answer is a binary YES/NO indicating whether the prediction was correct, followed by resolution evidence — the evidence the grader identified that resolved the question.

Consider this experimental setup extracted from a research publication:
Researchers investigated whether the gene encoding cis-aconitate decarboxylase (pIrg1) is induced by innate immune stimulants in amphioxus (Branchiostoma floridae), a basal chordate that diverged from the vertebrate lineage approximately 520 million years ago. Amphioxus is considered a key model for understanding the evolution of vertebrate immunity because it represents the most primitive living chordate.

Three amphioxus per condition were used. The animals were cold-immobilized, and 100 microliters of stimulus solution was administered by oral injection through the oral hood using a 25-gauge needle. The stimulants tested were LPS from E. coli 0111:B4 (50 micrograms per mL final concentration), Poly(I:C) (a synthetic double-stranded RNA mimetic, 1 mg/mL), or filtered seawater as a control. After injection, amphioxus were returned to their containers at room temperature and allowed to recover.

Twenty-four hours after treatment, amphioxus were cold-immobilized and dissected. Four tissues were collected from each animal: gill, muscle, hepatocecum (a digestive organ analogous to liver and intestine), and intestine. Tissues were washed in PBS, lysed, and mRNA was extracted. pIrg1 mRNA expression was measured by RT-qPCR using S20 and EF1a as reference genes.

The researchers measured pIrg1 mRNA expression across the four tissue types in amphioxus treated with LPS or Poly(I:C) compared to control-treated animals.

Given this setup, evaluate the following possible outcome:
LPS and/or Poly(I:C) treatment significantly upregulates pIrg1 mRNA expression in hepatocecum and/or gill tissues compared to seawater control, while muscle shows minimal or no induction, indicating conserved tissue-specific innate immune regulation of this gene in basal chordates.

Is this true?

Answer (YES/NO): NO